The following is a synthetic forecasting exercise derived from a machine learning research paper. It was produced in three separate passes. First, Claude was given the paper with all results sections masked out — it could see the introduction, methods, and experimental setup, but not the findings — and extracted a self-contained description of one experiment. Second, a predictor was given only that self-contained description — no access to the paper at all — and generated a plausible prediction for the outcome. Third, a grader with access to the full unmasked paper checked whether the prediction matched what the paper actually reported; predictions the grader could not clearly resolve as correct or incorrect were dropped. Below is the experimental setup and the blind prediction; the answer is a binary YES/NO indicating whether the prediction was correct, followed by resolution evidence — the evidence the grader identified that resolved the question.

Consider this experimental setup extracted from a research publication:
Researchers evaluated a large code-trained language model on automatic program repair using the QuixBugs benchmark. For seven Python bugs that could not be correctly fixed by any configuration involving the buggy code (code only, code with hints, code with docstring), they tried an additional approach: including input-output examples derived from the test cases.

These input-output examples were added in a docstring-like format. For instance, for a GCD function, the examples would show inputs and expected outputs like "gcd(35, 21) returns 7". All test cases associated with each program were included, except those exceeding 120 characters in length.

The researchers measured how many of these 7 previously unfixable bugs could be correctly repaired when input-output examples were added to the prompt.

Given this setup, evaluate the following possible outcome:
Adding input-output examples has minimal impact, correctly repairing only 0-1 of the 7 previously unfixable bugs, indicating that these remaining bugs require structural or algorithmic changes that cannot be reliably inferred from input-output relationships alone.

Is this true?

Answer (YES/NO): YES